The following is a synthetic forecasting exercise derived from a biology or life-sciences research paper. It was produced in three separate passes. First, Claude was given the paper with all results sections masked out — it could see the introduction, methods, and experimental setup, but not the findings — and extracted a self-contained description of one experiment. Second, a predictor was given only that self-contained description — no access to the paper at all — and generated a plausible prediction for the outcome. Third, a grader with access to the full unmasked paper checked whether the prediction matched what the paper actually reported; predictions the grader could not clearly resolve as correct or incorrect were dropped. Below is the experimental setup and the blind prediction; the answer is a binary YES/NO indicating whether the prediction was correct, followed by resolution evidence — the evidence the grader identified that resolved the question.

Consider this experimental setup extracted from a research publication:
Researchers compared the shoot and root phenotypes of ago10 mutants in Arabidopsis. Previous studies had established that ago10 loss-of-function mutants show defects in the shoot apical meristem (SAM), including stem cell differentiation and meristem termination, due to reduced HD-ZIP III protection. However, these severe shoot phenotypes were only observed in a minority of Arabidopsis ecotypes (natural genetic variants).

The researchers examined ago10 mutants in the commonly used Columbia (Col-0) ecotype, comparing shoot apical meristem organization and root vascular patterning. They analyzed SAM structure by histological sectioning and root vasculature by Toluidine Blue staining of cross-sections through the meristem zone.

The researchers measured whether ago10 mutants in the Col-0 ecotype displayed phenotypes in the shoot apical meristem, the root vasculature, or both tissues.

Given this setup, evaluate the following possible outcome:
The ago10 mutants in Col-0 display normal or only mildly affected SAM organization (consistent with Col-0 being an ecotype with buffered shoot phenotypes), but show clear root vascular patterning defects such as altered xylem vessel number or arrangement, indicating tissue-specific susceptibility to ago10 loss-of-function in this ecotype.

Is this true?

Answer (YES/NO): YES